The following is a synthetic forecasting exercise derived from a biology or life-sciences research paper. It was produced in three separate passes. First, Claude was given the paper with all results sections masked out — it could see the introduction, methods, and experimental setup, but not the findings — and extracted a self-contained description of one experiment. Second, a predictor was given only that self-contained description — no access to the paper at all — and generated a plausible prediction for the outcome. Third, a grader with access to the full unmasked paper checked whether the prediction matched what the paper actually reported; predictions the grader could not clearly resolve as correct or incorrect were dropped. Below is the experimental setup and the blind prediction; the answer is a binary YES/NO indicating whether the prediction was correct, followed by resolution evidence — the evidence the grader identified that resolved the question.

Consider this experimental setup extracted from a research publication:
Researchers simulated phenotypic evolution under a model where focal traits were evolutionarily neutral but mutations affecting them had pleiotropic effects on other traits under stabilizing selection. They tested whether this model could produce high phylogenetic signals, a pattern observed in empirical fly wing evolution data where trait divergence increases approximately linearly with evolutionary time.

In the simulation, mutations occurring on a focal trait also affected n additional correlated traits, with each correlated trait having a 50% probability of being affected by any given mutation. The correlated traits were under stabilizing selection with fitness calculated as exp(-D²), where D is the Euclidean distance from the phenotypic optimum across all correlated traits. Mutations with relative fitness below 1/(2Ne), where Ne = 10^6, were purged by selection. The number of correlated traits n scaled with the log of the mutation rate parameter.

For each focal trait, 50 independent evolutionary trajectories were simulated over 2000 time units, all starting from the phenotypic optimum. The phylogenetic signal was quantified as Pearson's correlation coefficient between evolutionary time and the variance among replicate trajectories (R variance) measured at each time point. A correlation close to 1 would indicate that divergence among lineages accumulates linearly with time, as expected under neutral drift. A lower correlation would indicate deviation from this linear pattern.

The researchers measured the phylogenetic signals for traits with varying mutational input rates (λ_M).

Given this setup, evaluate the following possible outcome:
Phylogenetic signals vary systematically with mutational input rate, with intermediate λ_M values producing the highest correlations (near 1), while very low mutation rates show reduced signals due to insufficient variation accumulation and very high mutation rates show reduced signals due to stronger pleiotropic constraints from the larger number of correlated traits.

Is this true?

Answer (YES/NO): NO